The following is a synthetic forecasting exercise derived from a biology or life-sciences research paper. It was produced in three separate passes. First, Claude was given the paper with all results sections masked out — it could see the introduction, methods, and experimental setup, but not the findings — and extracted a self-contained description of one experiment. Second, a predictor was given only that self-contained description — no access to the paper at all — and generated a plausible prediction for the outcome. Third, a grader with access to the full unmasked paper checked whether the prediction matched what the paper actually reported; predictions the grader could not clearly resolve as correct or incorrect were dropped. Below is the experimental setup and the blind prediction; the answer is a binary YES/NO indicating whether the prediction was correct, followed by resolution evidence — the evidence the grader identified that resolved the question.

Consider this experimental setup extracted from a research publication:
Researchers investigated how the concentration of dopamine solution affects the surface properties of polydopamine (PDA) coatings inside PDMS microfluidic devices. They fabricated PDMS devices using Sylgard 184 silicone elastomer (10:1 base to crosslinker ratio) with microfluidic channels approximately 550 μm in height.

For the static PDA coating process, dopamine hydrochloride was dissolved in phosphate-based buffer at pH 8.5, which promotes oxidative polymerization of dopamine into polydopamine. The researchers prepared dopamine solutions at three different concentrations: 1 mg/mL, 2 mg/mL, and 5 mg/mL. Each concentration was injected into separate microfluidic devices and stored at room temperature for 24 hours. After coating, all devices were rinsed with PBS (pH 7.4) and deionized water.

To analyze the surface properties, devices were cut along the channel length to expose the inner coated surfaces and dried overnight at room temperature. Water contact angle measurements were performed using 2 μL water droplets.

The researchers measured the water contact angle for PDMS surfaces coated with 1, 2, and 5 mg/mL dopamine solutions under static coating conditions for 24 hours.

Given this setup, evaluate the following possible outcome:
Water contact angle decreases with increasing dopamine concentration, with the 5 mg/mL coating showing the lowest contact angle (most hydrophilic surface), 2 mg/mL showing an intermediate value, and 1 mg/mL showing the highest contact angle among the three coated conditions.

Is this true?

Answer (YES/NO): NO